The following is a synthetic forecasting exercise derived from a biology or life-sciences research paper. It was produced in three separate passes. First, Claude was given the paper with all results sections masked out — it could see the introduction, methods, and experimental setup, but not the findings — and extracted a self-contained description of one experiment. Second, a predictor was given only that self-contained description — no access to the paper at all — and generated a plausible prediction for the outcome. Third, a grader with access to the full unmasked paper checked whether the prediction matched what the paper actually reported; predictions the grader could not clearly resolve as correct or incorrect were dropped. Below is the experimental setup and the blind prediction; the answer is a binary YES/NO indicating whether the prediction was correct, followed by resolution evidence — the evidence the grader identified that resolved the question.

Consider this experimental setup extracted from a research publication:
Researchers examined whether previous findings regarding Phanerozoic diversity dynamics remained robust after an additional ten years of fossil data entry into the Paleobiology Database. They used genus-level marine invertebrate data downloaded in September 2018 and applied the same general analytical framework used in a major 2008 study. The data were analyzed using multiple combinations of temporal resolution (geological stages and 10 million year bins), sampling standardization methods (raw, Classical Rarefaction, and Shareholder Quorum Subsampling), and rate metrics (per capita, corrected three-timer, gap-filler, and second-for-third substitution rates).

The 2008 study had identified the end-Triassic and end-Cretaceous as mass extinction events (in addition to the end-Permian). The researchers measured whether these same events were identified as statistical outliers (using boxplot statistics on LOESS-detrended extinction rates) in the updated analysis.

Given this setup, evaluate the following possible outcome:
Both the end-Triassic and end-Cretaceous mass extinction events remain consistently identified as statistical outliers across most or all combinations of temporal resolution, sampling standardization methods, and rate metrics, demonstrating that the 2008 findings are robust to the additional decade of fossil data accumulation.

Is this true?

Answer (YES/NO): NO